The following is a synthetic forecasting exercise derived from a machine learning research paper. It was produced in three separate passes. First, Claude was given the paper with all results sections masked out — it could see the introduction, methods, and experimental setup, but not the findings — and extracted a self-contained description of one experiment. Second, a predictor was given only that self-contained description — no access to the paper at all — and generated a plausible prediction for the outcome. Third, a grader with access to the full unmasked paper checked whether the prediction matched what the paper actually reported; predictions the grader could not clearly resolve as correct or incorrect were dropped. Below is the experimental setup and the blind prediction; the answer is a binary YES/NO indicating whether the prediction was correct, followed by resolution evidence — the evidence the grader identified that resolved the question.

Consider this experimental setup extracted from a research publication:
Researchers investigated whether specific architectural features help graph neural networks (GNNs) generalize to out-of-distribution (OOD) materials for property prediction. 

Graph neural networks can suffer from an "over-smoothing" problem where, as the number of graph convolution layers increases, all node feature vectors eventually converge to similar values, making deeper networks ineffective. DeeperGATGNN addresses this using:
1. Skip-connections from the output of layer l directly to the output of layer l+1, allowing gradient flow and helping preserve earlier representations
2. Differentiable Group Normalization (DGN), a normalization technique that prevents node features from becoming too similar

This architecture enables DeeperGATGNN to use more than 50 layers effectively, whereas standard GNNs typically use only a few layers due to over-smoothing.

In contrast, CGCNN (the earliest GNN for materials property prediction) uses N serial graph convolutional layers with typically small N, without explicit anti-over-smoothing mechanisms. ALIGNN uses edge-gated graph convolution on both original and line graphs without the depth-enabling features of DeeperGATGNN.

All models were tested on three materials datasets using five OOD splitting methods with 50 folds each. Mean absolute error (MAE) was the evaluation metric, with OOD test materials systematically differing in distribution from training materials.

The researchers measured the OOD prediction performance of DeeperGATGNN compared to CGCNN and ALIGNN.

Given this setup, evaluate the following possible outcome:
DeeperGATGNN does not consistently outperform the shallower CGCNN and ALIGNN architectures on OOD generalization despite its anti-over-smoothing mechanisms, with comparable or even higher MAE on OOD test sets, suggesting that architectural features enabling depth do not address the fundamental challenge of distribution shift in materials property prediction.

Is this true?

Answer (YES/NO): YES